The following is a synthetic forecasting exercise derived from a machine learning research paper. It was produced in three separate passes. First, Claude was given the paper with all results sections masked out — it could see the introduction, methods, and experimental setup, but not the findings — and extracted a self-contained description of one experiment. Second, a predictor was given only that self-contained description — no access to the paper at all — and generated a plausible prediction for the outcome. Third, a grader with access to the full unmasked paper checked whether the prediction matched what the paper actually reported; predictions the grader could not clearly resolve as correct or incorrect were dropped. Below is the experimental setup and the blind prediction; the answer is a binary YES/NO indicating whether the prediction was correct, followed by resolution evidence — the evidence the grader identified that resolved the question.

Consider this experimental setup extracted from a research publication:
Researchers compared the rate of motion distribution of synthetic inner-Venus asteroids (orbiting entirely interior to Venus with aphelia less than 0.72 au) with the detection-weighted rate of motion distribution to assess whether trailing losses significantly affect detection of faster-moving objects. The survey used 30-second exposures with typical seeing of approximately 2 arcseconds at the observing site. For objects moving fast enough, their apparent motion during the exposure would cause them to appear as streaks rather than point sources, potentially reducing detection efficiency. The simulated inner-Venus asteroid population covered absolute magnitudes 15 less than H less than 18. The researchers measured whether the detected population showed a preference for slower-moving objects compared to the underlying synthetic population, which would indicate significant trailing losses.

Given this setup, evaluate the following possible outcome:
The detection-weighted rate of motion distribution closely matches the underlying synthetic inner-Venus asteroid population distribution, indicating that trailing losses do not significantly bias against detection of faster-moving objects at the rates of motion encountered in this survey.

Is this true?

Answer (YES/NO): YES